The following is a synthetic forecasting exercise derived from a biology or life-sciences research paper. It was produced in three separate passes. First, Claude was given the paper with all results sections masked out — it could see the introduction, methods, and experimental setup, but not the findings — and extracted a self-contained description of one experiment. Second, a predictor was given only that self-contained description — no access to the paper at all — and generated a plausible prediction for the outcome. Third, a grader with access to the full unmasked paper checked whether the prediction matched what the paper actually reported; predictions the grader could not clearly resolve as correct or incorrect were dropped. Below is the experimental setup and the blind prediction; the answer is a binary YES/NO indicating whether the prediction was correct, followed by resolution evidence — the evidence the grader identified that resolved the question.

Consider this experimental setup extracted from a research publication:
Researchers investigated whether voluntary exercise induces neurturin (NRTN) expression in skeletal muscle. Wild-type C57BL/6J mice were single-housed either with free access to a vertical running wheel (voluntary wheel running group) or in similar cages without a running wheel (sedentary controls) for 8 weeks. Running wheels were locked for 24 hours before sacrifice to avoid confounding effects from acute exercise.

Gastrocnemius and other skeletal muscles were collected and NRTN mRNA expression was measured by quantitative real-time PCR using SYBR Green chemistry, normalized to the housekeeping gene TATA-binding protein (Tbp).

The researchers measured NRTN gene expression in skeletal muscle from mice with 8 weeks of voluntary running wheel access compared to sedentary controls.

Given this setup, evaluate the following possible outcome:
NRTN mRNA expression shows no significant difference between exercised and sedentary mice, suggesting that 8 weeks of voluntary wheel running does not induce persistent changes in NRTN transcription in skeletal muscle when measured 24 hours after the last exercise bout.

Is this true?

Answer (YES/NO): NO